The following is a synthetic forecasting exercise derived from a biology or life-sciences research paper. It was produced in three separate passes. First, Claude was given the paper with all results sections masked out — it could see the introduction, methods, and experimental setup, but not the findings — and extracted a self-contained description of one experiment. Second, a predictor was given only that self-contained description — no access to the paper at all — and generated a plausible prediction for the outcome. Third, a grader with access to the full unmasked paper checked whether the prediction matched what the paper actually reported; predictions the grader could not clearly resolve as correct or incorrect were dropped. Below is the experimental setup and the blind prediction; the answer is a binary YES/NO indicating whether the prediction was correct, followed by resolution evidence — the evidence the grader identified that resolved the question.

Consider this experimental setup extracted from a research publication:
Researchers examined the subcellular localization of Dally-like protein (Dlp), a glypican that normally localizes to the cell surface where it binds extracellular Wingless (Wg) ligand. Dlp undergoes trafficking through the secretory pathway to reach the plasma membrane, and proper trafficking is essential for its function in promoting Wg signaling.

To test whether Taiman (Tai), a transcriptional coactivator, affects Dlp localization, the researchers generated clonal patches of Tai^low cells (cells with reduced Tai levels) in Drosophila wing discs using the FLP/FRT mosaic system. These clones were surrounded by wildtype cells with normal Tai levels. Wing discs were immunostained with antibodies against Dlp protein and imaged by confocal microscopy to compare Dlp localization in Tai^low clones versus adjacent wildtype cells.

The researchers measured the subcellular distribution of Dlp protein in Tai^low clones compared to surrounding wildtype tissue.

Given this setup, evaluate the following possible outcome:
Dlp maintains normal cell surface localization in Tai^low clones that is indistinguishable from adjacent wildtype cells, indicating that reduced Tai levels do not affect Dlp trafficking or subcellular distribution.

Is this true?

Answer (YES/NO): NO